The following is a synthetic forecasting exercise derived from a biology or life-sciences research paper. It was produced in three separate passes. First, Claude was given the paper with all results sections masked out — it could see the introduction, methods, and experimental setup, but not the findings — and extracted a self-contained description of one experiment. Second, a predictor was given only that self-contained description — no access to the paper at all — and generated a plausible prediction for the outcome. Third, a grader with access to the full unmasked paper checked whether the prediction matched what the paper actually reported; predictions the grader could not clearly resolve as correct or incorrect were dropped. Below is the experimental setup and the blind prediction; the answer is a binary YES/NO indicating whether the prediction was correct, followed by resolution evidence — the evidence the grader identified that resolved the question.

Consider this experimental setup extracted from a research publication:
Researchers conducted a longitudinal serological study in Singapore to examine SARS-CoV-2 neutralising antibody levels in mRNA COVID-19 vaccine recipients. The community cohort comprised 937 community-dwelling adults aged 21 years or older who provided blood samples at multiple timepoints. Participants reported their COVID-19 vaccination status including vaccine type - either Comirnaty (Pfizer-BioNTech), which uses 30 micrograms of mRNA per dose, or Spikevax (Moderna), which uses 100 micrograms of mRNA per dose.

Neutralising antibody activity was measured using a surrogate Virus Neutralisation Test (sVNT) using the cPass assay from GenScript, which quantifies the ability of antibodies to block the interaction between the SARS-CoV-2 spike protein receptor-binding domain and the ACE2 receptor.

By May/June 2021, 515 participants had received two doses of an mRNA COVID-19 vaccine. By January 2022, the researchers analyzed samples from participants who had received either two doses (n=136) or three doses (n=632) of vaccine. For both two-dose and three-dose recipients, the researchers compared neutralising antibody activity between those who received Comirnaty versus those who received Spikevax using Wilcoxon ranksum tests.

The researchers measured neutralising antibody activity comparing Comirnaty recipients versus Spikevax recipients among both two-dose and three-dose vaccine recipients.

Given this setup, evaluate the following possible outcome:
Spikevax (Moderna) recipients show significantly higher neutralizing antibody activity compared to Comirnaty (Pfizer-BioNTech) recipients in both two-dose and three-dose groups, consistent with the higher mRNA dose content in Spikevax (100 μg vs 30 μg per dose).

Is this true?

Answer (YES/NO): NO